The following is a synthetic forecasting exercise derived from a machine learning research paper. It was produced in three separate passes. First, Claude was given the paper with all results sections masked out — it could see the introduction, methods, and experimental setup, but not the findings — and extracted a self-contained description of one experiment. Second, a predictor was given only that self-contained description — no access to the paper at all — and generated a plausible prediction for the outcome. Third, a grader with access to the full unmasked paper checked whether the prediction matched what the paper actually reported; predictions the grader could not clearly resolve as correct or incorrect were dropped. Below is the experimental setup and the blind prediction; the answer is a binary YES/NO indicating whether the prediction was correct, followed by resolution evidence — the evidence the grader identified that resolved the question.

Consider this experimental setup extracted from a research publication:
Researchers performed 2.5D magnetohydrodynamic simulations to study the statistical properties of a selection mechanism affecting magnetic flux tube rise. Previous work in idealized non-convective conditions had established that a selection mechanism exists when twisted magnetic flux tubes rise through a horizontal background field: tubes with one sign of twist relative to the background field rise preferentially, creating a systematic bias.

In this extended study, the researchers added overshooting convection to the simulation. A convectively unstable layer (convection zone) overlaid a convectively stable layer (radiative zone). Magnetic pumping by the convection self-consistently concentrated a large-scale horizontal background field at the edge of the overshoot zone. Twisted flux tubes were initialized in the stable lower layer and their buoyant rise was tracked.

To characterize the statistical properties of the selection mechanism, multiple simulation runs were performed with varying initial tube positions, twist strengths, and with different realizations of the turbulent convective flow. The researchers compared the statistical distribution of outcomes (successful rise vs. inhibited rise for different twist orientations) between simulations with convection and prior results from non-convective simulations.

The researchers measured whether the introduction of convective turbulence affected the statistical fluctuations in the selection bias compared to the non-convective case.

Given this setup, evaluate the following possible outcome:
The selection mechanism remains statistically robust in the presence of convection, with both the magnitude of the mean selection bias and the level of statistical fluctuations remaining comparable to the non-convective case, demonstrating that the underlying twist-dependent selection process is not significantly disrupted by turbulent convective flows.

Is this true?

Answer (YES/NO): NO